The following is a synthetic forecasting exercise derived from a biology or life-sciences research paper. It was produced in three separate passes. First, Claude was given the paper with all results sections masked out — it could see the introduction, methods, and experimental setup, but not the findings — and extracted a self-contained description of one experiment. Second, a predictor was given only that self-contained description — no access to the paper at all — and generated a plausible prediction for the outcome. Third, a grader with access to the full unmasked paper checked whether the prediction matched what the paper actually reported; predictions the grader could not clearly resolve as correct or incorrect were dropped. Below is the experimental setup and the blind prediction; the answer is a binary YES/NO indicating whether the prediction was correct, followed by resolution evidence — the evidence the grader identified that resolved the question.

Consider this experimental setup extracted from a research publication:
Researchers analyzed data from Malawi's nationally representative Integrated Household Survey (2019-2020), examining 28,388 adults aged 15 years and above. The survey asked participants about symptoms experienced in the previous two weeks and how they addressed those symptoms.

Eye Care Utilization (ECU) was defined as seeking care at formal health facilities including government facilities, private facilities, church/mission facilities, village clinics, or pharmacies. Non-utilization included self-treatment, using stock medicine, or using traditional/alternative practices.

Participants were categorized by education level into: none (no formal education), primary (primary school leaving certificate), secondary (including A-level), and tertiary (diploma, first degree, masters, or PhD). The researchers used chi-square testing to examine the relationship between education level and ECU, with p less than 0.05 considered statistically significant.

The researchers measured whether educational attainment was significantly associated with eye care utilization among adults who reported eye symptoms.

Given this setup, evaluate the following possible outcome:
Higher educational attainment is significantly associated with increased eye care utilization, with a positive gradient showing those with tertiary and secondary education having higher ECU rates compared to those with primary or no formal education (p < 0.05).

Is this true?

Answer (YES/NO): YES